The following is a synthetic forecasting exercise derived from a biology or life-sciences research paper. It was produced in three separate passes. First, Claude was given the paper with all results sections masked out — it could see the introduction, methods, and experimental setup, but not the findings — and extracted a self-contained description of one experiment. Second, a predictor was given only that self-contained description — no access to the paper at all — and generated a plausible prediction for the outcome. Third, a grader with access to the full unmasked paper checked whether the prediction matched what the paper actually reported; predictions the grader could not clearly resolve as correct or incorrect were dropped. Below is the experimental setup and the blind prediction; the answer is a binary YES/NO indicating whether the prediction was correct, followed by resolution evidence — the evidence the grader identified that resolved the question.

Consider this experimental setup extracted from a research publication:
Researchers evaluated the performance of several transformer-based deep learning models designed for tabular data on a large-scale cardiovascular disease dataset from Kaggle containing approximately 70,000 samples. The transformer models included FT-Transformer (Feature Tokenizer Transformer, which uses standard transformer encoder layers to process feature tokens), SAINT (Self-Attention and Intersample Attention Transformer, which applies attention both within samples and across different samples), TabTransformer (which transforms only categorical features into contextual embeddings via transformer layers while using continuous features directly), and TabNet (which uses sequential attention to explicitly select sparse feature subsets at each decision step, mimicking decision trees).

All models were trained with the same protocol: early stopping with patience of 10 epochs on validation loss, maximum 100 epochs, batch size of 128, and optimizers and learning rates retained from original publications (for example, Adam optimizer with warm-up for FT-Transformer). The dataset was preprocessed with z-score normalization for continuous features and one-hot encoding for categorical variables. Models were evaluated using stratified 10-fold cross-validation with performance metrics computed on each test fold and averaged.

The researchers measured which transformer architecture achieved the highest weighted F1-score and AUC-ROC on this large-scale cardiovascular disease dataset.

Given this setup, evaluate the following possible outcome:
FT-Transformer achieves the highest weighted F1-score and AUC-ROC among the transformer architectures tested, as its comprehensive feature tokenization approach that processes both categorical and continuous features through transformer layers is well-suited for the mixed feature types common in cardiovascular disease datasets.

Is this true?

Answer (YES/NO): YES